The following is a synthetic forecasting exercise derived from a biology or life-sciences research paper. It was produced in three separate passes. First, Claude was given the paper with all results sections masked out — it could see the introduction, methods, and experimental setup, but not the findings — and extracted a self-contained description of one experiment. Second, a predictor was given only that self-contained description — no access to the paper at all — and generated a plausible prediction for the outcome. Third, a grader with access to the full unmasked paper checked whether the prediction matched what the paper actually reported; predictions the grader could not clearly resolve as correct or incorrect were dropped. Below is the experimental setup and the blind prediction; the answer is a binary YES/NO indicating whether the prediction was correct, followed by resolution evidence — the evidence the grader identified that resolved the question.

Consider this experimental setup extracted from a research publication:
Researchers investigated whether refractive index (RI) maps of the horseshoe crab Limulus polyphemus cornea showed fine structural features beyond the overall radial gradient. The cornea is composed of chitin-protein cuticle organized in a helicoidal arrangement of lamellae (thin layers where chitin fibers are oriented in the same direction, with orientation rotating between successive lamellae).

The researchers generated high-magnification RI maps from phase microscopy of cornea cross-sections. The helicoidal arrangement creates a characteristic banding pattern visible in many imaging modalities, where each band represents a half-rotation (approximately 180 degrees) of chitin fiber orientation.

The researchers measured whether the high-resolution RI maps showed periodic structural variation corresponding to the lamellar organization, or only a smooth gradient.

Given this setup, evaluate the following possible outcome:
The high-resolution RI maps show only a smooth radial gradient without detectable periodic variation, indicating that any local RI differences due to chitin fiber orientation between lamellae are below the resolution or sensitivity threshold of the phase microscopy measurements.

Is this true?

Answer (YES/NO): NO